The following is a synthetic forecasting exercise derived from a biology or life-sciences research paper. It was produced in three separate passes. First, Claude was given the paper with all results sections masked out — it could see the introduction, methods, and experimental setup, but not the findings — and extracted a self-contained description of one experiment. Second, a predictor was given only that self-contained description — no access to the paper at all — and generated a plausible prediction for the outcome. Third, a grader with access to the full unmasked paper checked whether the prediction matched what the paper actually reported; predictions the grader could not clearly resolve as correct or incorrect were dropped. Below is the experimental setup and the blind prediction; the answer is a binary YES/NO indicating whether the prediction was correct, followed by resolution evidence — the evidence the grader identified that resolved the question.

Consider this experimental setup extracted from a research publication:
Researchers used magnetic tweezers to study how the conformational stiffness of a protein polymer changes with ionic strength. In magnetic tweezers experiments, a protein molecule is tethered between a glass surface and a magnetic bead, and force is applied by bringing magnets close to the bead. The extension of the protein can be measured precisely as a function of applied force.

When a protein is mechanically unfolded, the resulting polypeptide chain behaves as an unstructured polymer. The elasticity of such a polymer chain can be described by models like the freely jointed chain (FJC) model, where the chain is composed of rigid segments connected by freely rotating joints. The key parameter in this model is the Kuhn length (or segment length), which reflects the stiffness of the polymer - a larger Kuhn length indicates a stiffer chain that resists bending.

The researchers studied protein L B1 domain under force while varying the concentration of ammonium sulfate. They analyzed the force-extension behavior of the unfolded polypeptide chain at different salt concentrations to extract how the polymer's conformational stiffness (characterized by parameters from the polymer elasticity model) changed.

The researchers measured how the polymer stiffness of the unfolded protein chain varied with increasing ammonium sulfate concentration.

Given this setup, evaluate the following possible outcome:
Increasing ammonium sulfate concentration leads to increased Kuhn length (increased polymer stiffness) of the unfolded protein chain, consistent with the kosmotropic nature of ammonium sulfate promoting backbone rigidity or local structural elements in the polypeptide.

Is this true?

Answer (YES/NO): NO